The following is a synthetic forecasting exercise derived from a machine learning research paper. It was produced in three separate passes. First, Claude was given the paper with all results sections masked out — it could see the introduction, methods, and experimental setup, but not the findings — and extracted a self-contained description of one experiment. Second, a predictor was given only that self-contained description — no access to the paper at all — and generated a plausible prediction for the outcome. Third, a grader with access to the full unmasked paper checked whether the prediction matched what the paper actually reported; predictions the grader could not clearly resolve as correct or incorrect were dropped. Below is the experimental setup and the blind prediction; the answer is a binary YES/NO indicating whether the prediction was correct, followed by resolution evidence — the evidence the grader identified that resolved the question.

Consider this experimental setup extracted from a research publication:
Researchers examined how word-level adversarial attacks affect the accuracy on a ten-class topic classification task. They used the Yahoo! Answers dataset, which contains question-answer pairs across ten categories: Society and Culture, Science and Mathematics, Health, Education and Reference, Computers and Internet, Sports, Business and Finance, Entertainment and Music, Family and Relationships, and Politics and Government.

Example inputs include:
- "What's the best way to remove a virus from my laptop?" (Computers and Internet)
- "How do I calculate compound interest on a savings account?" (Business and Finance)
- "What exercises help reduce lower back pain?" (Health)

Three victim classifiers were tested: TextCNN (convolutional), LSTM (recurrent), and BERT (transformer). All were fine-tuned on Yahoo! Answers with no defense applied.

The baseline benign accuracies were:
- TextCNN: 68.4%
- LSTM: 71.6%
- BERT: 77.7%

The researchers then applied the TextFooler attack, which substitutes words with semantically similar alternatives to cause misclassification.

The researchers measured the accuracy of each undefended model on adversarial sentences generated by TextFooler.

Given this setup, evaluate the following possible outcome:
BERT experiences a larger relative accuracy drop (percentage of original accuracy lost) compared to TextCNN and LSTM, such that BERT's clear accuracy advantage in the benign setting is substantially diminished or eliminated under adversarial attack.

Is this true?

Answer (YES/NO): NO